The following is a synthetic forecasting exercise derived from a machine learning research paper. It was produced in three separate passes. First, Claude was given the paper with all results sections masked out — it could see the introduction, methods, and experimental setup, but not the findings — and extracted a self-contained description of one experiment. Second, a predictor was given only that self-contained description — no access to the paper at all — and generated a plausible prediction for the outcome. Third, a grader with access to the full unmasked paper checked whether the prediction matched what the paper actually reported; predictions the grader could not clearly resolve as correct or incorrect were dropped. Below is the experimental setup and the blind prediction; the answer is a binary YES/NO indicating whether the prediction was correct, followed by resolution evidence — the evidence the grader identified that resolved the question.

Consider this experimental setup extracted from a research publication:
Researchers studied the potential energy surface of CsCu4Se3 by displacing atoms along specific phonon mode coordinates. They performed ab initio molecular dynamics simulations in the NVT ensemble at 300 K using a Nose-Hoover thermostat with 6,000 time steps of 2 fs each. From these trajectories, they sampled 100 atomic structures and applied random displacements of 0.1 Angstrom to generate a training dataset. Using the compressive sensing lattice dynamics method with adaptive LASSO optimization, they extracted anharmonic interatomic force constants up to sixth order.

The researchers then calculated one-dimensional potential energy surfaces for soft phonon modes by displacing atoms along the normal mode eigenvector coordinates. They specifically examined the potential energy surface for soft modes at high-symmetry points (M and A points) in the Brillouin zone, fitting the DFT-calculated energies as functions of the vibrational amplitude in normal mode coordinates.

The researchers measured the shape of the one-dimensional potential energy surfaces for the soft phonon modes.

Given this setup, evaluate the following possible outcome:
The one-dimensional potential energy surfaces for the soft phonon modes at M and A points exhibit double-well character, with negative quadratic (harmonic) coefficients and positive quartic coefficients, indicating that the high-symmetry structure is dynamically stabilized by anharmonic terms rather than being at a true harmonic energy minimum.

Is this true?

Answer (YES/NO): YES